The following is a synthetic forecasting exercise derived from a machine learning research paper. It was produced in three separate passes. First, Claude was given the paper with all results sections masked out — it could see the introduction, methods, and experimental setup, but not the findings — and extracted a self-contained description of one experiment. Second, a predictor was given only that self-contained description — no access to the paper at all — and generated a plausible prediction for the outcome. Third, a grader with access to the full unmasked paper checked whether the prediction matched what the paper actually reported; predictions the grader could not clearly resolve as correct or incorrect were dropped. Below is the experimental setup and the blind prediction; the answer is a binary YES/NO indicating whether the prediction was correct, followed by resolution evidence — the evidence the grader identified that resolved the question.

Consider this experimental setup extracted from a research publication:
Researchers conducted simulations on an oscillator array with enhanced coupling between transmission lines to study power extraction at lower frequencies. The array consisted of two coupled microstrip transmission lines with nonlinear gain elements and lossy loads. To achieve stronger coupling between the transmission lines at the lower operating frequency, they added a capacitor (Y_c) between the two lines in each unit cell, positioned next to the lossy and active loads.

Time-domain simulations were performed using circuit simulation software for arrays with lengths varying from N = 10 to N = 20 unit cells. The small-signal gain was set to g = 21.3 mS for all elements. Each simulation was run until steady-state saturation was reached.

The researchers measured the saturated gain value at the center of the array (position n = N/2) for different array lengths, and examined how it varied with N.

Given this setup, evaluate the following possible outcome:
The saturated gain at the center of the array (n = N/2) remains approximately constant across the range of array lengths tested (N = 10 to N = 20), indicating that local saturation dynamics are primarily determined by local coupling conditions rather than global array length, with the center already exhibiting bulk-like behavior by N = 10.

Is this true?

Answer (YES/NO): NO